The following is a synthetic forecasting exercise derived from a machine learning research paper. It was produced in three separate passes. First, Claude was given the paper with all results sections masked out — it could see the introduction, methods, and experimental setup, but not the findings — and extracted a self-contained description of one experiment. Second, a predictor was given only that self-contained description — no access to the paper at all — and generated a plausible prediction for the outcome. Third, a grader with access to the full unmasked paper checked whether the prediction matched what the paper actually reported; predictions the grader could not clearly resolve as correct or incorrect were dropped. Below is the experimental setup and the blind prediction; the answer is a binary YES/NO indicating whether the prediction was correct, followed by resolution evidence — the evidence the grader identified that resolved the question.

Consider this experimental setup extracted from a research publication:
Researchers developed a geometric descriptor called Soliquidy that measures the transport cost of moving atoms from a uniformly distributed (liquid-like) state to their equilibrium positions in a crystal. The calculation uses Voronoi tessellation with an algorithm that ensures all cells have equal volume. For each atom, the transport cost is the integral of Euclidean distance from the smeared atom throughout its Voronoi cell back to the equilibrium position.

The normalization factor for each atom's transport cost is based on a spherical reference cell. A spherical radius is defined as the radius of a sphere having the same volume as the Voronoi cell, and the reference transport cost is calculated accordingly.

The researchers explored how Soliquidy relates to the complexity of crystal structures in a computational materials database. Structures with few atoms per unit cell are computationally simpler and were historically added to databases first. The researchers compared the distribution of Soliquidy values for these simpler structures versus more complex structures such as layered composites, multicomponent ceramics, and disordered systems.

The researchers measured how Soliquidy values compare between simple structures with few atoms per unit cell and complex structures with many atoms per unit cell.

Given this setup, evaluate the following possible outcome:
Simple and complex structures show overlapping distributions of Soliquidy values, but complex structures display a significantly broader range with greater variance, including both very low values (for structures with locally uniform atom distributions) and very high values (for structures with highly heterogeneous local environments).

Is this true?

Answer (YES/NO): NO